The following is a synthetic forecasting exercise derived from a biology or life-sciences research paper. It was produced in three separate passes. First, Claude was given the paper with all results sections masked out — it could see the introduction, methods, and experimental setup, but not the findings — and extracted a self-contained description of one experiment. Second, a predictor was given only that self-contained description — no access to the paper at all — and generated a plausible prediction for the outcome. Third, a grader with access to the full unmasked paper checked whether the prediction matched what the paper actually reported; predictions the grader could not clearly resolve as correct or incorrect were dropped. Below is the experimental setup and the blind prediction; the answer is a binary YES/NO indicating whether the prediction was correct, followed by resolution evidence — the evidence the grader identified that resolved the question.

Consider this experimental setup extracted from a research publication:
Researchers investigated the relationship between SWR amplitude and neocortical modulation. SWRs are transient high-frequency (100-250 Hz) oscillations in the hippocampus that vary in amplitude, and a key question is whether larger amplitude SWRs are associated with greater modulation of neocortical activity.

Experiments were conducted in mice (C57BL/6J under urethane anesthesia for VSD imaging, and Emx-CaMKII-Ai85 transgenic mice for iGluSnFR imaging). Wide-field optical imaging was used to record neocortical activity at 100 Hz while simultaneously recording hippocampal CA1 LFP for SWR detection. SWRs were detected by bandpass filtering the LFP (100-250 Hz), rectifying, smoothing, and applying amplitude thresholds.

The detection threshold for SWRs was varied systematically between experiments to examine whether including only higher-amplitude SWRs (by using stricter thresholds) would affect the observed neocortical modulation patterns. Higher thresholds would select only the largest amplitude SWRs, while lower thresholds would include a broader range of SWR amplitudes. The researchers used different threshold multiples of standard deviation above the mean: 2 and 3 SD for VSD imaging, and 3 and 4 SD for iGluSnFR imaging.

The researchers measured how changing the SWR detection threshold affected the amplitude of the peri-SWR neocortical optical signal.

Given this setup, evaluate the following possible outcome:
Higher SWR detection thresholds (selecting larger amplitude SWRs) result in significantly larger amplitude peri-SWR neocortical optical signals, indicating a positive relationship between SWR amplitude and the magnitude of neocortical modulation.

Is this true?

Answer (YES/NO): NO